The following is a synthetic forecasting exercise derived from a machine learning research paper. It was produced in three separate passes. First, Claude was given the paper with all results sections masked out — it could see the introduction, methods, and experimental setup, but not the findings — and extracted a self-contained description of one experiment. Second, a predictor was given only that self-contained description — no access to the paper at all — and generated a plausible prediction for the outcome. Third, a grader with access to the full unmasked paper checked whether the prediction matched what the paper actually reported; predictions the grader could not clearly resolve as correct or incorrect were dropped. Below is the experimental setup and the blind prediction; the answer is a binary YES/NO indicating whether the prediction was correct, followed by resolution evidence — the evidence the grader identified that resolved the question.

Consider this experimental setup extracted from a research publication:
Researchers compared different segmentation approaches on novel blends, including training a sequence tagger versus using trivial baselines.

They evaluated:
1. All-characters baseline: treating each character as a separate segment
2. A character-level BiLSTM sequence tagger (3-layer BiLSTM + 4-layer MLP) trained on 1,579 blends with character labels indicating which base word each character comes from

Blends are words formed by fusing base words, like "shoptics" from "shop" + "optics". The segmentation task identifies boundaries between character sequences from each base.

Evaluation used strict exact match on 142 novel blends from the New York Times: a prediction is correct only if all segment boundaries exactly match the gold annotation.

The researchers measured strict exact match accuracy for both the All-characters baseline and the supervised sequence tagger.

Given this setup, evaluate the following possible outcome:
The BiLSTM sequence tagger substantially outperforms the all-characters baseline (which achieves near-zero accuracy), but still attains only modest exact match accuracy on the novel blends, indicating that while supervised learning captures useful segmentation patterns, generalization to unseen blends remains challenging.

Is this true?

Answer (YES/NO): NO